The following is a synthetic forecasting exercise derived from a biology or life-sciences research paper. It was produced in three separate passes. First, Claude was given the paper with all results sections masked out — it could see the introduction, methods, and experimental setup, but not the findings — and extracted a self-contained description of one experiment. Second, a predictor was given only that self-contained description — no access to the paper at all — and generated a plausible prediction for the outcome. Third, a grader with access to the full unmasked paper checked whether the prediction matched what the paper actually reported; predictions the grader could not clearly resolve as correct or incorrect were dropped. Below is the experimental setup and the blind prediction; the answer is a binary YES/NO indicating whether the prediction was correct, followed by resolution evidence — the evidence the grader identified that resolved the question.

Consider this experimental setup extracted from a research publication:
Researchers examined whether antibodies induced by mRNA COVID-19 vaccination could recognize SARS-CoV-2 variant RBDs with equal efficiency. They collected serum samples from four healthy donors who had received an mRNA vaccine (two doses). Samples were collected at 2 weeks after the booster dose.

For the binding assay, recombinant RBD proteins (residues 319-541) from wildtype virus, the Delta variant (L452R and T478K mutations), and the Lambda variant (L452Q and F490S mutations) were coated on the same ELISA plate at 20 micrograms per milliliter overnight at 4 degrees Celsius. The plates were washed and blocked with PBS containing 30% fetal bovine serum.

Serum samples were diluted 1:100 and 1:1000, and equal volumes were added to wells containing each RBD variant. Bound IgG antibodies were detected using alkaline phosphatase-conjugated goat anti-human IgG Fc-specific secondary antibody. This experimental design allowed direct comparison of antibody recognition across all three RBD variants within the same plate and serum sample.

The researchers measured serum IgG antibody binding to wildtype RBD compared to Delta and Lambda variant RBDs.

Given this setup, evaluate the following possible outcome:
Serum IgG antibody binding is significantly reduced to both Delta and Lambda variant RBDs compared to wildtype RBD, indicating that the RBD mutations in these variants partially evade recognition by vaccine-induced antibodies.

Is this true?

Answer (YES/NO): NO